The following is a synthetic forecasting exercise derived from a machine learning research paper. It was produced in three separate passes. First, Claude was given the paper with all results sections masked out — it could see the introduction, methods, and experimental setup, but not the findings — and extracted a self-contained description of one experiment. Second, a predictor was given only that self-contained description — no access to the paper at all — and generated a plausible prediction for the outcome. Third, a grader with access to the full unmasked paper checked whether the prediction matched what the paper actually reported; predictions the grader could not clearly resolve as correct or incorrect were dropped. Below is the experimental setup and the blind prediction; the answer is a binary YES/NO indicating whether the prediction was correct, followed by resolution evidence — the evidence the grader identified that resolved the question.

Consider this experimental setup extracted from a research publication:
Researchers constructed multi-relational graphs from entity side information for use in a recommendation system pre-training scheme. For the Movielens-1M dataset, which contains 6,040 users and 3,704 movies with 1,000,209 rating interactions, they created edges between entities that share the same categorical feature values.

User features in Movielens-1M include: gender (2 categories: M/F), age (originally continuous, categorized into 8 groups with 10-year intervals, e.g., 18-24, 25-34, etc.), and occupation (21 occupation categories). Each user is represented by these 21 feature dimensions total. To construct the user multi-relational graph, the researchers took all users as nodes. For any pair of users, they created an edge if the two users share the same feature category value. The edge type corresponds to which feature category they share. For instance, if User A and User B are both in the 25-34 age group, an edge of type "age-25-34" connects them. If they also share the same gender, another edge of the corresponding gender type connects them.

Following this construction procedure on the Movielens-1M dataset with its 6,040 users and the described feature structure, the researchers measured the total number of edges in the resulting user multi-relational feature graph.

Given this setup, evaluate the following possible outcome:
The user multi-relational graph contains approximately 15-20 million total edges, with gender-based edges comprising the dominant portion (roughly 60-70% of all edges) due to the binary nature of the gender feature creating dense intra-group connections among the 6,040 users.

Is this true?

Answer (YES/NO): NO